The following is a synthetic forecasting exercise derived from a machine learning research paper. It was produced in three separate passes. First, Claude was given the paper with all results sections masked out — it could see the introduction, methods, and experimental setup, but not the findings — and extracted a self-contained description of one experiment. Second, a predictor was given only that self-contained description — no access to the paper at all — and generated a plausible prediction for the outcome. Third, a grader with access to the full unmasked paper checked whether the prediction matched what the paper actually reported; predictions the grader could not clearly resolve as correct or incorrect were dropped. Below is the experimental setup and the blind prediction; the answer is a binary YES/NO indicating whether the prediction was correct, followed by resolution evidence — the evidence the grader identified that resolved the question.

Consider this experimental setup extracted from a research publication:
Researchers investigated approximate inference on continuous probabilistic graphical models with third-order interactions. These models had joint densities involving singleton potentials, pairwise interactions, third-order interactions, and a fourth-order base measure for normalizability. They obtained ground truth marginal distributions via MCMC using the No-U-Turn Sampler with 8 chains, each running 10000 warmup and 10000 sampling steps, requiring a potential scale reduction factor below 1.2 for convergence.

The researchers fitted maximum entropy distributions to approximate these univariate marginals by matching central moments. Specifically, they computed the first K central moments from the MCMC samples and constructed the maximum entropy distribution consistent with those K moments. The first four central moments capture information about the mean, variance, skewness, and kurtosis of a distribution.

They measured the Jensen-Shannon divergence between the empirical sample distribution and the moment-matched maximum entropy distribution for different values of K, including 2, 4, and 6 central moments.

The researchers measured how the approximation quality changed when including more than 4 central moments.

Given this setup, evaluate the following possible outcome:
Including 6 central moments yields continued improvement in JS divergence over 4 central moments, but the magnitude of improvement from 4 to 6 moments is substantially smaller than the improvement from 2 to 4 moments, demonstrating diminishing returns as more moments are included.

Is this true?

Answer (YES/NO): NO